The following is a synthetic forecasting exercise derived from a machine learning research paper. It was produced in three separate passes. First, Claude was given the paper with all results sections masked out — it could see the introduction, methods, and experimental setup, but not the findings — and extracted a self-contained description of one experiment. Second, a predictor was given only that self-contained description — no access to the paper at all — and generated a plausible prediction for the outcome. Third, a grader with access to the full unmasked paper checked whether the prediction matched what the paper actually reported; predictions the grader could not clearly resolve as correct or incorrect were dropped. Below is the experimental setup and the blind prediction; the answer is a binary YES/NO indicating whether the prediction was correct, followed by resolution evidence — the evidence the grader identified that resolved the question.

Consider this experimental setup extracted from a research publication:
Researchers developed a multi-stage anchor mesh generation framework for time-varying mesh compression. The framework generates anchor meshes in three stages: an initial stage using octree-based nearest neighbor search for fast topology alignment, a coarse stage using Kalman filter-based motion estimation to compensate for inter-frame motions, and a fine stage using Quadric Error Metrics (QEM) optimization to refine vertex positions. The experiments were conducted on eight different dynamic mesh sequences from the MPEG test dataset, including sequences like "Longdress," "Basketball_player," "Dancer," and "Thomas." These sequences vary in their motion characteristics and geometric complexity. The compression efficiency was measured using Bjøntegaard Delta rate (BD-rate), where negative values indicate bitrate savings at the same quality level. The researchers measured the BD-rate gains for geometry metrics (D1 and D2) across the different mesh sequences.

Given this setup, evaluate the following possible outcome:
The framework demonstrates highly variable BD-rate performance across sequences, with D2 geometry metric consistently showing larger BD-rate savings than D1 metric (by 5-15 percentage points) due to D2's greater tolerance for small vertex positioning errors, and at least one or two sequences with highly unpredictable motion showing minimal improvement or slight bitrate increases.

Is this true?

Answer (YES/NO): NO